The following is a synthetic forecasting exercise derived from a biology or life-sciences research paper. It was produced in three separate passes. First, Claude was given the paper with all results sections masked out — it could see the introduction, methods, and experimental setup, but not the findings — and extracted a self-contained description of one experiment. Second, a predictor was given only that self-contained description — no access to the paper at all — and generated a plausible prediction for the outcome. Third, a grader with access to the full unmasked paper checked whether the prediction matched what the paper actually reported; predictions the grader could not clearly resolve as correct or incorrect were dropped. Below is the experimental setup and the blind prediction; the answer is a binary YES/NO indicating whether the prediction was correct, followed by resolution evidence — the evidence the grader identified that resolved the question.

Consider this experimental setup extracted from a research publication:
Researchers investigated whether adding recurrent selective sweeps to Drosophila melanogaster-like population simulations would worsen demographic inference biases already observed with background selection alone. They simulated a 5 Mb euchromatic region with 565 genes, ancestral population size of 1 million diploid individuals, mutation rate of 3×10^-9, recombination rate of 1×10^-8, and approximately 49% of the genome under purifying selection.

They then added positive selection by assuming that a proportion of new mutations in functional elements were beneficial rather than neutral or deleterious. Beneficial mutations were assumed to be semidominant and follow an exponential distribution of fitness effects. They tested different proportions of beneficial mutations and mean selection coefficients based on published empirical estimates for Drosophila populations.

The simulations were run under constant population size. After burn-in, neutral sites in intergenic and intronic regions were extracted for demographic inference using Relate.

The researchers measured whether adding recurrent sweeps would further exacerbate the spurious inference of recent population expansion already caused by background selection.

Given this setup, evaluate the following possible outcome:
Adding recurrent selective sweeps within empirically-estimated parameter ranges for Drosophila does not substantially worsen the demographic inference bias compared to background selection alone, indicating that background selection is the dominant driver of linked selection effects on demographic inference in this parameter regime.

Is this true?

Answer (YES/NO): NO